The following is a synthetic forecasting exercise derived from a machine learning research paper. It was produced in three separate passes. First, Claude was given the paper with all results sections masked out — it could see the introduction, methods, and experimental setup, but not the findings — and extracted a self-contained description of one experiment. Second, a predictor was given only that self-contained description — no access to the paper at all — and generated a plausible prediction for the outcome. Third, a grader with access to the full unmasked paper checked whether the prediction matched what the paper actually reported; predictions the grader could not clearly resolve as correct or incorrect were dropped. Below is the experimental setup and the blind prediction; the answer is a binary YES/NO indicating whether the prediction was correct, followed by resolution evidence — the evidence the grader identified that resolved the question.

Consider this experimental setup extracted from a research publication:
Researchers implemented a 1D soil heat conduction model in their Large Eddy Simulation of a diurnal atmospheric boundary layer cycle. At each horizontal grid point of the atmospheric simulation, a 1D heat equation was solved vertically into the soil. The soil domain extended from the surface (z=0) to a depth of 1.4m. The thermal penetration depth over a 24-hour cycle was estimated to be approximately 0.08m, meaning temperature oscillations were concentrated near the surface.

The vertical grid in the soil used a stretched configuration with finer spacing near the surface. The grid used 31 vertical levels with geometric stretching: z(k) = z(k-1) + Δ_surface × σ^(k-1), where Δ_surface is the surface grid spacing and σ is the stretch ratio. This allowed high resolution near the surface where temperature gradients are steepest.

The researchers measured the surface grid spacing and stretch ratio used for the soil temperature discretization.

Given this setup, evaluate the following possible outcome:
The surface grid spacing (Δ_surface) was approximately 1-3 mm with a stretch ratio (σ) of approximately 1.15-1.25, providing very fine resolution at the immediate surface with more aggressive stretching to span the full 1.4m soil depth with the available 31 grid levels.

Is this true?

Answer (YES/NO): YES